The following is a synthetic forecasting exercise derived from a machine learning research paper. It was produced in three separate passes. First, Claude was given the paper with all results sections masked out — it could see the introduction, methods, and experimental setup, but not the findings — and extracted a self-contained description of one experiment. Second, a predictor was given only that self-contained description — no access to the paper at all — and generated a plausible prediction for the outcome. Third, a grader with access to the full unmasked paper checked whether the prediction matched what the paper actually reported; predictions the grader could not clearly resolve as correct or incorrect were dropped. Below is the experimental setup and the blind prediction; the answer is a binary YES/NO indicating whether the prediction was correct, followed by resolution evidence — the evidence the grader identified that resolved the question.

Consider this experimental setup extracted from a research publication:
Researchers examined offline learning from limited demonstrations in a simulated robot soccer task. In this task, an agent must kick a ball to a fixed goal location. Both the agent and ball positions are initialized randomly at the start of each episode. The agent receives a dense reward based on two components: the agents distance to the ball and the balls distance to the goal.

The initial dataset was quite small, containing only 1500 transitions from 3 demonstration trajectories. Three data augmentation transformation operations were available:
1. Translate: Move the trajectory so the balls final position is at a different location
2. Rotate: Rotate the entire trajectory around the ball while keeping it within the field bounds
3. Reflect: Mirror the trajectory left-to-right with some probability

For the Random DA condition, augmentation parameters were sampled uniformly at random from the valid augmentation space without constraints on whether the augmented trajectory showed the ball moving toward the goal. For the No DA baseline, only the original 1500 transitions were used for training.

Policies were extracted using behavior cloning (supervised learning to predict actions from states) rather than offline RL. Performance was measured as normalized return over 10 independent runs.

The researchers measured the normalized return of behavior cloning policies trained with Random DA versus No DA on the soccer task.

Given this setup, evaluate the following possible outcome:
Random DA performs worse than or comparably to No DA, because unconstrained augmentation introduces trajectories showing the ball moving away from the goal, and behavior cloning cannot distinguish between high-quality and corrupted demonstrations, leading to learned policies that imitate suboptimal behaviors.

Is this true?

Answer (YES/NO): NO